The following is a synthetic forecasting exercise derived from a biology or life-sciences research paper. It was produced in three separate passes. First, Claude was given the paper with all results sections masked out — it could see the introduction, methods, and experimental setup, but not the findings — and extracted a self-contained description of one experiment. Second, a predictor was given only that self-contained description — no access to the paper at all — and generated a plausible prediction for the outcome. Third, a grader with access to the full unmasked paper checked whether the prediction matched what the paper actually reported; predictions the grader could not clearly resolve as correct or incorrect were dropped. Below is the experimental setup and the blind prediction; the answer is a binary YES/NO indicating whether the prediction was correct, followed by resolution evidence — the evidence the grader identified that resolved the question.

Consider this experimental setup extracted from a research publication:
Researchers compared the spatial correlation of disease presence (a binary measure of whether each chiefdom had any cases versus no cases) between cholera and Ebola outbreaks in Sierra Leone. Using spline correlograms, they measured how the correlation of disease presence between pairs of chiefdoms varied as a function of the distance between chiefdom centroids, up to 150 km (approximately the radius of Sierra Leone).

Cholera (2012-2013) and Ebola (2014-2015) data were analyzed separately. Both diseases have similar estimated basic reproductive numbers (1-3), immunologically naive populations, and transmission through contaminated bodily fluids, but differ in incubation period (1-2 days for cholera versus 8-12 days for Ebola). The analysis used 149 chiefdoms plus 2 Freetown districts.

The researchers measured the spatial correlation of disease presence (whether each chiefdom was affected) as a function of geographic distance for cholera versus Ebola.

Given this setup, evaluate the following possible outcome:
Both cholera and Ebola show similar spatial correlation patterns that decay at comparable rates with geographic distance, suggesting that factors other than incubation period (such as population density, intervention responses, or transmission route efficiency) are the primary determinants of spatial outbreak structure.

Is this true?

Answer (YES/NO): NO